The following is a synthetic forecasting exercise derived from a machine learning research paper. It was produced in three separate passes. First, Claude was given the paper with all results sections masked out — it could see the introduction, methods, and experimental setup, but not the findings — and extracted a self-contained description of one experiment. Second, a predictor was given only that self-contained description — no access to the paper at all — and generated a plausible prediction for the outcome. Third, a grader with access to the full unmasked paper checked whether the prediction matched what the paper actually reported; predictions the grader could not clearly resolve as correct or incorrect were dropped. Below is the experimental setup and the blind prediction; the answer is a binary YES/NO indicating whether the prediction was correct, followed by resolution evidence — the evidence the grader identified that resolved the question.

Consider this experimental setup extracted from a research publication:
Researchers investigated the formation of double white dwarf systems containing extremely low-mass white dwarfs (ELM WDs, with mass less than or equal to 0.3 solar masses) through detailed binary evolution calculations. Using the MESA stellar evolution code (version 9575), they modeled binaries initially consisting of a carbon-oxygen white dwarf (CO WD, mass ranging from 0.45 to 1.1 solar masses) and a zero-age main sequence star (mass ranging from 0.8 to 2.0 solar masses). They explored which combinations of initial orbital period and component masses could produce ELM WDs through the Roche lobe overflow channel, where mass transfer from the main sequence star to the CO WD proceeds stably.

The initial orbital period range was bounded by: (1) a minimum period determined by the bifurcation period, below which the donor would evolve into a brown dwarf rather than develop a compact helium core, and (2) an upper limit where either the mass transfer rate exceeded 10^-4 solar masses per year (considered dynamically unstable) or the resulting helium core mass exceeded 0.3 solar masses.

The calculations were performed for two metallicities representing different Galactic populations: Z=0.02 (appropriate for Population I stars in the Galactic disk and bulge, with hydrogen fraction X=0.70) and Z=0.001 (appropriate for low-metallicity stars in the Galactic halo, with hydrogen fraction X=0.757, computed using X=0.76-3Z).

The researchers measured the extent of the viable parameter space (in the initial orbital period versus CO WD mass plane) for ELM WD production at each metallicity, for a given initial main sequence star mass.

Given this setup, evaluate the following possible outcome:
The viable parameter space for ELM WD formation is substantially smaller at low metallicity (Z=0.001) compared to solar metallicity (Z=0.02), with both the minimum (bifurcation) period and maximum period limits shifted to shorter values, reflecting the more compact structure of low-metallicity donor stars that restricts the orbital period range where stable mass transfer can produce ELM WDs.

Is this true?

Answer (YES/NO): NO